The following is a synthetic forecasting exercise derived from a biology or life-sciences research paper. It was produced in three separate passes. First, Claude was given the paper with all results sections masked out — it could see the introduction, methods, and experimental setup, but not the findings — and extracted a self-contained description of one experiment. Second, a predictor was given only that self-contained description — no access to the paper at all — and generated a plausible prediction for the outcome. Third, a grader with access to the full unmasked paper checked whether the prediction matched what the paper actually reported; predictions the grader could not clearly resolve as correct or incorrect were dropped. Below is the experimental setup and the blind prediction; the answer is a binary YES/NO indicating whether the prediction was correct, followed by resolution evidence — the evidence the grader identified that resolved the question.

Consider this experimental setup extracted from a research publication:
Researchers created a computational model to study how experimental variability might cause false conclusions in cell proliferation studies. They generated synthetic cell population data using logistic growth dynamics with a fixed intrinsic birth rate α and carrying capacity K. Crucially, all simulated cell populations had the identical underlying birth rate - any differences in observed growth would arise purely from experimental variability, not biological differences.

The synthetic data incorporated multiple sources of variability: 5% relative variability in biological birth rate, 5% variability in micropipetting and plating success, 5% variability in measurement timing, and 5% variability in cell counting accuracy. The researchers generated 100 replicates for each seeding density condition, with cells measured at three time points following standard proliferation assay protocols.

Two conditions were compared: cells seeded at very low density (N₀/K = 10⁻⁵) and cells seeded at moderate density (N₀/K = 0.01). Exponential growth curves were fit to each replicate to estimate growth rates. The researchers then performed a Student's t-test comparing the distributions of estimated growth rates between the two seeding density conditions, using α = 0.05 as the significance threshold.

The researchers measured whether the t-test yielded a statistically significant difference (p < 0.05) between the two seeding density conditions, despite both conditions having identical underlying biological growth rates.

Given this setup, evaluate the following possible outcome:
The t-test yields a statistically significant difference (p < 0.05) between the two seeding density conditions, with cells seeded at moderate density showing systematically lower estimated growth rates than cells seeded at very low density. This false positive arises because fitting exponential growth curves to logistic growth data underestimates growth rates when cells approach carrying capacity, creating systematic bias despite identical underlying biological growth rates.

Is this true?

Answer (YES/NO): YES